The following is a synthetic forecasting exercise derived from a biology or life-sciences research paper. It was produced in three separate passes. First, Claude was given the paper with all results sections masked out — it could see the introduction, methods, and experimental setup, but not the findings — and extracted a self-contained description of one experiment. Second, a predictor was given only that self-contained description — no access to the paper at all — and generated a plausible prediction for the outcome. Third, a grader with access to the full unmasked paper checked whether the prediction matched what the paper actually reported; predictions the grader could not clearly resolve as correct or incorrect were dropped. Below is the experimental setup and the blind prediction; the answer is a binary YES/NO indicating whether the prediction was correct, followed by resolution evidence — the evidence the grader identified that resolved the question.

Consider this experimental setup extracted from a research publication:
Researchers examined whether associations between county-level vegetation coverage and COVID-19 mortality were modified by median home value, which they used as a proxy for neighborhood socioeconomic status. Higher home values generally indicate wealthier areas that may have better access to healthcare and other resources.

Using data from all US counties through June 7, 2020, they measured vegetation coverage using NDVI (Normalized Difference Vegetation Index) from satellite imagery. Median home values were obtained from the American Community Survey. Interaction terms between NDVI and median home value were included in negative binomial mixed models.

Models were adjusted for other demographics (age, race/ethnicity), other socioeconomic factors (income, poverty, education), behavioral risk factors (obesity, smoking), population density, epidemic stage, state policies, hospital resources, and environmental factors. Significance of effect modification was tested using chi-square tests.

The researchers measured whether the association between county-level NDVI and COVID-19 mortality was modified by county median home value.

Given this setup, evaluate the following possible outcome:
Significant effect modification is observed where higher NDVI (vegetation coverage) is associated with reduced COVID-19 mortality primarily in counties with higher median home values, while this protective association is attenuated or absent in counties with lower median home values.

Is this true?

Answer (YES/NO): NO